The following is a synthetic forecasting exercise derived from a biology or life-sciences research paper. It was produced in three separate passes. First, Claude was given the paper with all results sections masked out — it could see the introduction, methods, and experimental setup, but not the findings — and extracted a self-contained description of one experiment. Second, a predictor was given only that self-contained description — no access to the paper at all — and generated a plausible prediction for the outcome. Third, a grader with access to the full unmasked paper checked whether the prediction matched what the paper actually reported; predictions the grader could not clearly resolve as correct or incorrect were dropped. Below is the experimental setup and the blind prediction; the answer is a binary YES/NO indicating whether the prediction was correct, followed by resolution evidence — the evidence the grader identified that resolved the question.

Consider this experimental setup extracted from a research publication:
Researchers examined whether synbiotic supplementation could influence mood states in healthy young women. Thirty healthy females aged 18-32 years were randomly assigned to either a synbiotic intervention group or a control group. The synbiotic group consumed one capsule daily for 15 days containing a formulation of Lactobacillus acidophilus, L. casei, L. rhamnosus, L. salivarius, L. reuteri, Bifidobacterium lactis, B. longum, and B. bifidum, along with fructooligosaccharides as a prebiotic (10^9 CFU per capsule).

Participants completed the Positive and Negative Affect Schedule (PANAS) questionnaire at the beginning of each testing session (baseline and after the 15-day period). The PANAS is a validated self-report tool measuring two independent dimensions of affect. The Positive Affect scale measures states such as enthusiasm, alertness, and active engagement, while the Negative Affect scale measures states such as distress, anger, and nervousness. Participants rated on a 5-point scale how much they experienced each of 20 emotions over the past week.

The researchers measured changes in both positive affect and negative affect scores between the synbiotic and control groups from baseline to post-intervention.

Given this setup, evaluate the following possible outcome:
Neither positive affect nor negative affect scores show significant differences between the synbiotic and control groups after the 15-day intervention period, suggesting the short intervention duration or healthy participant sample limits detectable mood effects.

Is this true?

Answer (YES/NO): YES